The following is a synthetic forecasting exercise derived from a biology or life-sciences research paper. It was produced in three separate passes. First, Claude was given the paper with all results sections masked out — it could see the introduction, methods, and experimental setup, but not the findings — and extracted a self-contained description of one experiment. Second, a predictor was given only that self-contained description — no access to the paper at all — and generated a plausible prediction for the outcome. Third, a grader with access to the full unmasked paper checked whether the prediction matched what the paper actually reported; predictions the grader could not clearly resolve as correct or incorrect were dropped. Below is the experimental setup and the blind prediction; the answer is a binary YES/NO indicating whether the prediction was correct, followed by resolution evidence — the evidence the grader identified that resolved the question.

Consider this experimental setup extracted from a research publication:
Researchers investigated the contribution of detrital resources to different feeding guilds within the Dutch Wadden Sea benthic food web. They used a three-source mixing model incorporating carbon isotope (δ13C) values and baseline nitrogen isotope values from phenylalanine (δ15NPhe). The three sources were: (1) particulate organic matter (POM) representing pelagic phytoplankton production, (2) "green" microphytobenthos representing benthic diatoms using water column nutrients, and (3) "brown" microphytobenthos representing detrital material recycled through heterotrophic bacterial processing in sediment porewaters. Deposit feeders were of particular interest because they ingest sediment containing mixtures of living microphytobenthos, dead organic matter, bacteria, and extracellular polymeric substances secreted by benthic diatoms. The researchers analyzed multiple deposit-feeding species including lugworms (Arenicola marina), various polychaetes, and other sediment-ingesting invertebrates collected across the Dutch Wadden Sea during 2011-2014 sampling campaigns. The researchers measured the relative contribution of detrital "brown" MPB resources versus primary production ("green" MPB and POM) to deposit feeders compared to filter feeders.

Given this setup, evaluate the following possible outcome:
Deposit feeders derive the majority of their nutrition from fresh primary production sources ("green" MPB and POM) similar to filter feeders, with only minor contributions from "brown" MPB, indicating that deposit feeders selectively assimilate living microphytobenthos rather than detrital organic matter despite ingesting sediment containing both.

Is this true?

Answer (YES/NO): NO